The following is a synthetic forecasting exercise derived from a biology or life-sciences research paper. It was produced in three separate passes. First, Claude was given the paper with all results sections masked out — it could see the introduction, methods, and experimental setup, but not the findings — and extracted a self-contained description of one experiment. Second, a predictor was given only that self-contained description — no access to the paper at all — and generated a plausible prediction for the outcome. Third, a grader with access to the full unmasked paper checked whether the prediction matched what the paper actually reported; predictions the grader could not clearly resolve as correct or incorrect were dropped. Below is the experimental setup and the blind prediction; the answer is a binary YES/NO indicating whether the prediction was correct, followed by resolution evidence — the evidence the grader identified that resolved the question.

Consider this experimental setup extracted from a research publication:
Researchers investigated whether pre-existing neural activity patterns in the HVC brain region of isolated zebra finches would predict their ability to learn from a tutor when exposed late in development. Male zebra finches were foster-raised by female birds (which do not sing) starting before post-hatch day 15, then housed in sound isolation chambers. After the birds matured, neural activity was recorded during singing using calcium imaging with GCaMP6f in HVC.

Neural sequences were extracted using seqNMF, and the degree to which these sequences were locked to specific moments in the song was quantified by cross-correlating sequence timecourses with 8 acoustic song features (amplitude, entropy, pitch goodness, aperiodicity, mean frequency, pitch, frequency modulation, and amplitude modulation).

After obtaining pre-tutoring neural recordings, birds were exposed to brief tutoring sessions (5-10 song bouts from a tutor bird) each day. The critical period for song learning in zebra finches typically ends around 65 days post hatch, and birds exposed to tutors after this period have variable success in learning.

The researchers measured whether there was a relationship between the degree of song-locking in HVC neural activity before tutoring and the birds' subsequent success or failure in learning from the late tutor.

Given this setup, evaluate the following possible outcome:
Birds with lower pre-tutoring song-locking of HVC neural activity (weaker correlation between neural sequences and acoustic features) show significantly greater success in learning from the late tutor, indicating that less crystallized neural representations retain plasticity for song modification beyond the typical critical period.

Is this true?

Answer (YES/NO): YES